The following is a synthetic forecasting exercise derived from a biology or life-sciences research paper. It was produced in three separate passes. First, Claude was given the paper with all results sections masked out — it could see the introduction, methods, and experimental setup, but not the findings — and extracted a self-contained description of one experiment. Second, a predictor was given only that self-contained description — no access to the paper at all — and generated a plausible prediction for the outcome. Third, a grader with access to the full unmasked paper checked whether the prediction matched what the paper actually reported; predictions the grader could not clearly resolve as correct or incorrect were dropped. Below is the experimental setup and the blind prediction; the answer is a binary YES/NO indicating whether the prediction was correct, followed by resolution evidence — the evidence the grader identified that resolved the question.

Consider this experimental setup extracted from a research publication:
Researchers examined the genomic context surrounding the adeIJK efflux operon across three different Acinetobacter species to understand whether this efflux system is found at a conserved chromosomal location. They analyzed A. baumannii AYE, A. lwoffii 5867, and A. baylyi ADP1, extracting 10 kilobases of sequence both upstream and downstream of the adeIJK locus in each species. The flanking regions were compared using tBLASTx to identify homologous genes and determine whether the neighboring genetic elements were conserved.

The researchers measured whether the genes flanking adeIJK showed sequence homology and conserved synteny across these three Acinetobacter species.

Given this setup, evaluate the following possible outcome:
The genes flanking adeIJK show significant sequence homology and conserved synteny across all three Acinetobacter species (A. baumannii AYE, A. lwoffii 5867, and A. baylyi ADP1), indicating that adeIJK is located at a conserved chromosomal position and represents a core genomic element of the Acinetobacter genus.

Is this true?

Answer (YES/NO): NO